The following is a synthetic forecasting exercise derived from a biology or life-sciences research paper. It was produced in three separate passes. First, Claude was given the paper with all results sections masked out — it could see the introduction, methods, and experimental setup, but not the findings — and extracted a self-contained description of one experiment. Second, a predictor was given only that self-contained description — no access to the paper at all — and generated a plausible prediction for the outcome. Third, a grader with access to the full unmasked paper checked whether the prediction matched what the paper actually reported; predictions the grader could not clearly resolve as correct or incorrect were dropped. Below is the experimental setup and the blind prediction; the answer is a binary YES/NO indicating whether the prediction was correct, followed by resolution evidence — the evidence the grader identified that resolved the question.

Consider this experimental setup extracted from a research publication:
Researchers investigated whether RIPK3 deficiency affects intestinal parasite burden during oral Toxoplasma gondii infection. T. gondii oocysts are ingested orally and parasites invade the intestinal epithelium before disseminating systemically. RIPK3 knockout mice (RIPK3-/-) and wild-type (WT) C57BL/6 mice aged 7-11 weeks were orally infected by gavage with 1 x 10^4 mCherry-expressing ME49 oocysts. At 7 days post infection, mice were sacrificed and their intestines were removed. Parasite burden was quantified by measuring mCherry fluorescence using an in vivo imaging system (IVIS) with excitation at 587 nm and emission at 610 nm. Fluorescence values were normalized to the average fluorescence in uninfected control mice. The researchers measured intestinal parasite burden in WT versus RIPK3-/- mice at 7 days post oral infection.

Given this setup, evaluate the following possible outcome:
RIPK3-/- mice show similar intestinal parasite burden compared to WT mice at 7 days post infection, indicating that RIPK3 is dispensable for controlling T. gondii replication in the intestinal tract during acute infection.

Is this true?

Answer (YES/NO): NO